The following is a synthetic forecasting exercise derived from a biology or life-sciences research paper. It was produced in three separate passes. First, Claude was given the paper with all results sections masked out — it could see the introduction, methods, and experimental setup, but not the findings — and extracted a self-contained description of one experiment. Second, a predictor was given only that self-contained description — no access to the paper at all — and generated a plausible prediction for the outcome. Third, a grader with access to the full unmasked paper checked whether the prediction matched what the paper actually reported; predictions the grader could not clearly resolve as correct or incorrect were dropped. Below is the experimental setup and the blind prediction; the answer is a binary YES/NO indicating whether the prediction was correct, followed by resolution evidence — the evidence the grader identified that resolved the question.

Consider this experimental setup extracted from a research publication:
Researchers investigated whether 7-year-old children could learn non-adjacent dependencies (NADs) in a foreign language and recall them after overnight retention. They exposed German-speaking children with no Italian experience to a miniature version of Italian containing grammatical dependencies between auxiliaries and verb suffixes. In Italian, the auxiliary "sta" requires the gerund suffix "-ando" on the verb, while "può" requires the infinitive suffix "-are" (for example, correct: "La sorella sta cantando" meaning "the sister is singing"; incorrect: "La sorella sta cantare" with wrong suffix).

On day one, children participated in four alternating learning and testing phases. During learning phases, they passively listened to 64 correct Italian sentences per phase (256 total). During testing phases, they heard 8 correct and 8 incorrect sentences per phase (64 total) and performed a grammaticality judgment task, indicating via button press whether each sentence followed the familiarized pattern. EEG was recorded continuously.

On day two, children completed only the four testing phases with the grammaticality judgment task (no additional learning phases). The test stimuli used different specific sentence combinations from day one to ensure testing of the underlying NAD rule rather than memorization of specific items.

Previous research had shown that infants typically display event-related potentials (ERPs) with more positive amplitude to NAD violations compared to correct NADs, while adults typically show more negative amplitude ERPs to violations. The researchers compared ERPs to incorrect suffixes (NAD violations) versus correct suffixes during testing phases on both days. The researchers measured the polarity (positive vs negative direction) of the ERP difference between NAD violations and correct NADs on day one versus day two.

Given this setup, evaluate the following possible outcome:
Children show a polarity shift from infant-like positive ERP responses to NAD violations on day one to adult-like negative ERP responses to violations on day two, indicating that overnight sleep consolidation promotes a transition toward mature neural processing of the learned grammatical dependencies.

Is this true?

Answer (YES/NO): YES